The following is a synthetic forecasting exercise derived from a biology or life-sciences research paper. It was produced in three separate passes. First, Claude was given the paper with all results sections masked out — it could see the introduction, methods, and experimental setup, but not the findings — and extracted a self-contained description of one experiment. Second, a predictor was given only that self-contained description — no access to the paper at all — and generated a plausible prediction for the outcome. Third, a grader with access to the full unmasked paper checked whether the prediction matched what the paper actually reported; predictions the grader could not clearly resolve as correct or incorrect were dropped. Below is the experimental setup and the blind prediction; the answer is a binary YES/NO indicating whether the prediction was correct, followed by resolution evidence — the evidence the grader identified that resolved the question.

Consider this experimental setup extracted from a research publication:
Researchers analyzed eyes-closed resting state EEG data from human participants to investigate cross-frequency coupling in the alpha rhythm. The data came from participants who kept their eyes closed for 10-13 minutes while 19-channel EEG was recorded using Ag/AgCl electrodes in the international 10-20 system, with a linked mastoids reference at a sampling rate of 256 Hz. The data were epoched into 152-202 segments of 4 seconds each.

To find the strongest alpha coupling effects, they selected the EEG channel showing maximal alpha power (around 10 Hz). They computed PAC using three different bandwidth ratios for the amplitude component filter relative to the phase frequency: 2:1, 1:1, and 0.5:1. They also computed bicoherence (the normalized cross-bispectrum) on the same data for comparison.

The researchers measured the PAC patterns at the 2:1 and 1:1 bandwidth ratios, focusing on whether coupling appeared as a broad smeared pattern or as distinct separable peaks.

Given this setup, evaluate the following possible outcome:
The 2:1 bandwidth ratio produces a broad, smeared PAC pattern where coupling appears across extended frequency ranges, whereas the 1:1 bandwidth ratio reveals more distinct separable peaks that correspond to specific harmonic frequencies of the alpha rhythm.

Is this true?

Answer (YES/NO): YES